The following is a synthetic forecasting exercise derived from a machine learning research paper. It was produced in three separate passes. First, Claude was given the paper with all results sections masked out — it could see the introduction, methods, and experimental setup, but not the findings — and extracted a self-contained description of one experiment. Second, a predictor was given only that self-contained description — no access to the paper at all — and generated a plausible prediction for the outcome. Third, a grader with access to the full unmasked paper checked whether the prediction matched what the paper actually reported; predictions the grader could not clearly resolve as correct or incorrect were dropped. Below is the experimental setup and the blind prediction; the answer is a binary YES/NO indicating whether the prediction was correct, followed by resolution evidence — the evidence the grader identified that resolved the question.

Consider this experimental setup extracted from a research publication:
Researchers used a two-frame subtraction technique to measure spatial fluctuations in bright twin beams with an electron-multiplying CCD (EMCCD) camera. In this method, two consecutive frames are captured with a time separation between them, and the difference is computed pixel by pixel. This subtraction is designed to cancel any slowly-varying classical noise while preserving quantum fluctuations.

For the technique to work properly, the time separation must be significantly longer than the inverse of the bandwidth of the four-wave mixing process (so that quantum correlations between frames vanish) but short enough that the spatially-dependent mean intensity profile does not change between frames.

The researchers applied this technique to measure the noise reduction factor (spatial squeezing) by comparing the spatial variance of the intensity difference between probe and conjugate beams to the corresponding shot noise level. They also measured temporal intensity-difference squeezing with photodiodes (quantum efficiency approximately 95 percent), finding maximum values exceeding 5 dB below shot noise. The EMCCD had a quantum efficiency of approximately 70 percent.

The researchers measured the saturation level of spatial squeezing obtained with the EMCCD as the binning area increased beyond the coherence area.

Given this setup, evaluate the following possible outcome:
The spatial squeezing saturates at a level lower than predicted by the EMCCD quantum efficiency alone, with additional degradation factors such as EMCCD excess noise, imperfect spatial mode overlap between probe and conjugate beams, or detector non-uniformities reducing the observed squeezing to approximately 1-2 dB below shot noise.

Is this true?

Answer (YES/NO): YES